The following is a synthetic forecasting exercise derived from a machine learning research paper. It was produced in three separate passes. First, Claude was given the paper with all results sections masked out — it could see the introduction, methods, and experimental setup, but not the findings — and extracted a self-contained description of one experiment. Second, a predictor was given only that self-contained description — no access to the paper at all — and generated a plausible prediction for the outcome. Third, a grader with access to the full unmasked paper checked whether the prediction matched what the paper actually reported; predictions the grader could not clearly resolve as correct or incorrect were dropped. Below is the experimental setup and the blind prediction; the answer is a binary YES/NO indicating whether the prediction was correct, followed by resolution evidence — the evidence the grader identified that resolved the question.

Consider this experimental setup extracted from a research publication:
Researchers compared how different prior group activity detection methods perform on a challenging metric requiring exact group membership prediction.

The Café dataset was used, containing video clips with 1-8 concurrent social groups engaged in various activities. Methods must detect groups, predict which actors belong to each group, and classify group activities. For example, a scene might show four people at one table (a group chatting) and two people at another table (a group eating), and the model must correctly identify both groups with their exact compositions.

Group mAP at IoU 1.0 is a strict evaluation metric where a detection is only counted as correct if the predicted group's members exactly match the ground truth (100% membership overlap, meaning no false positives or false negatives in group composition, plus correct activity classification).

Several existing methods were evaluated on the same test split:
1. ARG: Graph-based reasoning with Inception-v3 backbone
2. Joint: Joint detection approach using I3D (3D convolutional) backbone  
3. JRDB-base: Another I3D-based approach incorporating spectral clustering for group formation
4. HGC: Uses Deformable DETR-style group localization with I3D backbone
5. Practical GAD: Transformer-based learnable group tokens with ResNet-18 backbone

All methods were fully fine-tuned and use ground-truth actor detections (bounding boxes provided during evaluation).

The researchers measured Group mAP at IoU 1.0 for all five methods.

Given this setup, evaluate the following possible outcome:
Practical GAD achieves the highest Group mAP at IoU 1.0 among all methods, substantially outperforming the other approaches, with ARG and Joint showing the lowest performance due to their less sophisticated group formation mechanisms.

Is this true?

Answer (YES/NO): NO